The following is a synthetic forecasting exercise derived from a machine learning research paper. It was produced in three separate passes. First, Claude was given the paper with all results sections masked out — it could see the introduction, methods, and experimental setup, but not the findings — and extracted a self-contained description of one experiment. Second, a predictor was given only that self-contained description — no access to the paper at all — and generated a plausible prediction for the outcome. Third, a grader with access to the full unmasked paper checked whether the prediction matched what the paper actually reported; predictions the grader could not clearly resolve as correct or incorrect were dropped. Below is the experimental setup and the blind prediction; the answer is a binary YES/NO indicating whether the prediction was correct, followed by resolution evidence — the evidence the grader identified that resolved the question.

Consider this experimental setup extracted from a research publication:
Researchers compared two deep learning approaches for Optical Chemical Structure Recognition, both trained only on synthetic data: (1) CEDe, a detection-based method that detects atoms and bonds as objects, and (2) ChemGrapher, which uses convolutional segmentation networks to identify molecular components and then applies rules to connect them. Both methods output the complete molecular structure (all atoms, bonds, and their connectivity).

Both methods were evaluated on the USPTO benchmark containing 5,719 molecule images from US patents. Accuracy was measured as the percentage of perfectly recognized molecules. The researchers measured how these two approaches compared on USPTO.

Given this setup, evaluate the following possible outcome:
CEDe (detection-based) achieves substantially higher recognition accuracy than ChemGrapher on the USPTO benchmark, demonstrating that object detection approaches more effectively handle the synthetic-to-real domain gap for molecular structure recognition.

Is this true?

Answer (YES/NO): NO